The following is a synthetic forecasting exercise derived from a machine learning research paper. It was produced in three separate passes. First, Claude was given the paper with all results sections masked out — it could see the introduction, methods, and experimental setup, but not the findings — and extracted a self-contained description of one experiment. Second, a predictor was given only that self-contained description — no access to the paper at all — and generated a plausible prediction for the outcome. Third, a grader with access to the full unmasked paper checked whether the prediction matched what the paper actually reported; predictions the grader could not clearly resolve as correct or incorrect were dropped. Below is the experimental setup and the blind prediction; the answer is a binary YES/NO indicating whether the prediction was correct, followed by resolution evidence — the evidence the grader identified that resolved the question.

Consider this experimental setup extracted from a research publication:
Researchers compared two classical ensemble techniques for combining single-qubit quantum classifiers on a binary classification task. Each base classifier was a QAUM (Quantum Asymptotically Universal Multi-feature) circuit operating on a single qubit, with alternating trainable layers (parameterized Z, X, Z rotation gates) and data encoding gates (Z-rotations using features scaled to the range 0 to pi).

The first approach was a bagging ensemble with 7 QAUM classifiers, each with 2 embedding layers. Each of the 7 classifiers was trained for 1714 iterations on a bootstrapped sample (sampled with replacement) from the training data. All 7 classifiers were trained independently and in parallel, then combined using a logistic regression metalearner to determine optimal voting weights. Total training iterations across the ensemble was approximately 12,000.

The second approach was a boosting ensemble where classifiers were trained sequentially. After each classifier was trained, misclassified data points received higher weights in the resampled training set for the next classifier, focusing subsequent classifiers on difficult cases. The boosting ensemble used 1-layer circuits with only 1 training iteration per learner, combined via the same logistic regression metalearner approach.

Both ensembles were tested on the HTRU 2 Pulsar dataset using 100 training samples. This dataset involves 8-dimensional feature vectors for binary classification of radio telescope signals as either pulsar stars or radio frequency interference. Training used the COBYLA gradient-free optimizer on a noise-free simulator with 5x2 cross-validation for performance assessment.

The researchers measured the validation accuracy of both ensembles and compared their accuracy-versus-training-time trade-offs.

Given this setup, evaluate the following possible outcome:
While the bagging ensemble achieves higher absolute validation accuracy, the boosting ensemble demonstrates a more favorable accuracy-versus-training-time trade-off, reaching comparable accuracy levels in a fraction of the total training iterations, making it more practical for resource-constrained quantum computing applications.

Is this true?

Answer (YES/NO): NO